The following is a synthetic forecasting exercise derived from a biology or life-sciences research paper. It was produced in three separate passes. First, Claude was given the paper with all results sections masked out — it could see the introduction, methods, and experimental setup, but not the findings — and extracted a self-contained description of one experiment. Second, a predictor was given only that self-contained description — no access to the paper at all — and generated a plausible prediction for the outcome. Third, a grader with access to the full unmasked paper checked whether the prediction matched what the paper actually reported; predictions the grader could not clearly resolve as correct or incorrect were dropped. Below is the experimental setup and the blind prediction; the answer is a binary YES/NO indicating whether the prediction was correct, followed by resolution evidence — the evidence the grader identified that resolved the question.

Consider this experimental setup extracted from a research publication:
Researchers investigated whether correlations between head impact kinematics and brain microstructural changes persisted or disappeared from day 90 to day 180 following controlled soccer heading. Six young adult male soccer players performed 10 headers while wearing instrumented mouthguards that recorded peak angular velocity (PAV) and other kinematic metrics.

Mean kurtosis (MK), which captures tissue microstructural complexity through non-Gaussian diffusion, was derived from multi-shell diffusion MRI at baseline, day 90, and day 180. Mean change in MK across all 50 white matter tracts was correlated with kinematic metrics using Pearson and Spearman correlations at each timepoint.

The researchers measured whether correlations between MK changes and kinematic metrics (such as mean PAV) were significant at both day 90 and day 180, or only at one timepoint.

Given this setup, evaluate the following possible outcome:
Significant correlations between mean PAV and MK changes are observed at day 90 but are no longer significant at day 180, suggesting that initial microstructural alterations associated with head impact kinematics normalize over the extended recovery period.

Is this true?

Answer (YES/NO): YES